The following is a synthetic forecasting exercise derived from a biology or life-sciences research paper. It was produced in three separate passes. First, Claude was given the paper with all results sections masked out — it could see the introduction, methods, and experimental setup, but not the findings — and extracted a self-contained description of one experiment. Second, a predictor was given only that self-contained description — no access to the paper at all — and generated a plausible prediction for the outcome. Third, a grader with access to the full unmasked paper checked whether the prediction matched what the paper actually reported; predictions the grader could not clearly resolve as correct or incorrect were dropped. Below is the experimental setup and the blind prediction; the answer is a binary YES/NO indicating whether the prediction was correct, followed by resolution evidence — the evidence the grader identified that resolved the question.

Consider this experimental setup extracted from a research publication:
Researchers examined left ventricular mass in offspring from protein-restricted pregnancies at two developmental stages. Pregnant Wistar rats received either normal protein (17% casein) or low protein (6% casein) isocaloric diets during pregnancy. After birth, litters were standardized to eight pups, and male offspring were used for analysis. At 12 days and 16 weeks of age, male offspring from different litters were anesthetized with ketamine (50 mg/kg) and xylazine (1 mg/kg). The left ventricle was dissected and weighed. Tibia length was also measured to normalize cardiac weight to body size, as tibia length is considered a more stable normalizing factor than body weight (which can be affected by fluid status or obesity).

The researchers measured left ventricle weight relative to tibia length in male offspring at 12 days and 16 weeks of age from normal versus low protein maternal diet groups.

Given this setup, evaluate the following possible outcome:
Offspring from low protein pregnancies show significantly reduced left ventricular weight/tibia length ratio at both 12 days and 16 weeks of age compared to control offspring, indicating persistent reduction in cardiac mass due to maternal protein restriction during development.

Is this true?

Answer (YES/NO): NO